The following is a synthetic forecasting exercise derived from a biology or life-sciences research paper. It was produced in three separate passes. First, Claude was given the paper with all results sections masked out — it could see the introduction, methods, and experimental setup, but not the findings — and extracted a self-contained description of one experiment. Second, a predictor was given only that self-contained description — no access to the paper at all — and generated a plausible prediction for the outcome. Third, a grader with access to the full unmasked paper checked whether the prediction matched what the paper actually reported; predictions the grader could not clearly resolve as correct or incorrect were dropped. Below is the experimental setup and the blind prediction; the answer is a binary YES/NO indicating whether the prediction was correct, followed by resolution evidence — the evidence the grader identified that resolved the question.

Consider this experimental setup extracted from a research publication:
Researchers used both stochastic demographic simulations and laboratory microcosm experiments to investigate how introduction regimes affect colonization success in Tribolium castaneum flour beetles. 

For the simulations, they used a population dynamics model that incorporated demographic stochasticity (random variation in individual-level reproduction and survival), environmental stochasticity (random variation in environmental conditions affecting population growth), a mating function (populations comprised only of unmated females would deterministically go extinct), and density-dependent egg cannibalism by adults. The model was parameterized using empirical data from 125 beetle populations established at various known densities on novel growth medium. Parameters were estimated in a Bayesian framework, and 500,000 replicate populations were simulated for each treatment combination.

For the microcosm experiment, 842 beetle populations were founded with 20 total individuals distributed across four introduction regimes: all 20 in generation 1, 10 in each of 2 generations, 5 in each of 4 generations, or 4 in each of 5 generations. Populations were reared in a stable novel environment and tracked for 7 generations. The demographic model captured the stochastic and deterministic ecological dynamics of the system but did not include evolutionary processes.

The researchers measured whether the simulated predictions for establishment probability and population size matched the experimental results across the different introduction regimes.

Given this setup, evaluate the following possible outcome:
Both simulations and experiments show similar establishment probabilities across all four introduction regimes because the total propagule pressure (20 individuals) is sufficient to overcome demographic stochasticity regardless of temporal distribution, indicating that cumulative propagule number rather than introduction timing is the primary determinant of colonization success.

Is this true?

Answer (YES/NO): NO